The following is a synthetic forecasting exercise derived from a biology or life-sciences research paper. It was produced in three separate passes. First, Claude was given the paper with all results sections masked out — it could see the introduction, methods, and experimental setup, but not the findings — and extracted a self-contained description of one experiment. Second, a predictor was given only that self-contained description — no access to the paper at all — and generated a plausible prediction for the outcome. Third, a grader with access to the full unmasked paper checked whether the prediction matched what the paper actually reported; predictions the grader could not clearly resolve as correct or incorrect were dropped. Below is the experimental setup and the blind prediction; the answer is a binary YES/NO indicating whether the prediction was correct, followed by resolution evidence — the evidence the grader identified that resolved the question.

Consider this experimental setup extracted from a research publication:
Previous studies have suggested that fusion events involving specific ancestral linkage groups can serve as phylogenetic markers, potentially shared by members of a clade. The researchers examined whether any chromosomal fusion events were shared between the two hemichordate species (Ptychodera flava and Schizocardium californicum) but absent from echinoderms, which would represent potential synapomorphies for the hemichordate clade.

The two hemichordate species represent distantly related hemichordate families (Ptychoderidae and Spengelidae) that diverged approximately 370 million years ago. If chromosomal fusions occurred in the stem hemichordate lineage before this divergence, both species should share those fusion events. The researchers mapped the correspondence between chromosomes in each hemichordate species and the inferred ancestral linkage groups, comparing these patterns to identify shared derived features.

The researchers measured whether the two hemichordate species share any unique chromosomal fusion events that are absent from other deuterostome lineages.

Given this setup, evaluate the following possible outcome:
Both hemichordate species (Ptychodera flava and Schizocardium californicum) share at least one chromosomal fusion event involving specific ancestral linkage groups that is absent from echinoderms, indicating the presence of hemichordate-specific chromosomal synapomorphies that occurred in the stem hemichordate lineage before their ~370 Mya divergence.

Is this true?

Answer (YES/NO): YES